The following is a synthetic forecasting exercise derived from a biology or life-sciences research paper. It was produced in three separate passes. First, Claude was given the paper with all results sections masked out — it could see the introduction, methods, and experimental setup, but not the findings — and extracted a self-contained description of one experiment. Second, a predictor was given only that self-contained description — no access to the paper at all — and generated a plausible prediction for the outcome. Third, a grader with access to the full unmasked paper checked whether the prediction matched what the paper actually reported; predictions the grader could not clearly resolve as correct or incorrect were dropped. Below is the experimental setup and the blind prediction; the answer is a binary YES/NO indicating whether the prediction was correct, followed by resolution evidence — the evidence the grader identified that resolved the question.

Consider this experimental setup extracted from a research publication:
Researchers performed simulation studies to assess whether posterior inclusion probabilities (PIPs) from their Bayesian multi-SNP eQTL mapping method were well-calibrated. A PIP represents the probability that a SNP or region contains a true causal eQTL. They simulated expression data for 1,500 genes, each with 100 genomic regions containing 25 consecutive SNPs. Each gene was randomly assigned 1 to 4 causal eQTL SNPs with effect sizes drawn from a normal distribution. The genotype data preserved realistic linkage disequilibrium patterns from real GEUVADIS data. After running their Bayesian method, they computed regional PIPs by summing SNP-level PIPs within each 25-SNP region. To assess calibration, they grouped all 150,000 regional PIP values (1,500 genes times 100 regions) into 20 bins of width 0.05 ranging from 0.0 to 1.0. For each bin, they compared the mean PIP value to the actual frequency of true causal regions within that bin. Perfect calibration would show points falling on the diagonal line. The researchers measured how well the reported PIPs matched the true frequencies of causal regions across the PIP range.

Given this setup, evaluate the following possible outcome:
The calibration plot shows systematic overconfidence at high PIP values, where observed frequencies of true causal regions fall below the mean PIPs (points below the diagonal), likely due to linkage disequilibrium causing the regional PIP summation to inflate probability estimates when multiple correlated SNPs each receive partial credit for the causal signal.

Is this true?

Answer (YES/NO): NO